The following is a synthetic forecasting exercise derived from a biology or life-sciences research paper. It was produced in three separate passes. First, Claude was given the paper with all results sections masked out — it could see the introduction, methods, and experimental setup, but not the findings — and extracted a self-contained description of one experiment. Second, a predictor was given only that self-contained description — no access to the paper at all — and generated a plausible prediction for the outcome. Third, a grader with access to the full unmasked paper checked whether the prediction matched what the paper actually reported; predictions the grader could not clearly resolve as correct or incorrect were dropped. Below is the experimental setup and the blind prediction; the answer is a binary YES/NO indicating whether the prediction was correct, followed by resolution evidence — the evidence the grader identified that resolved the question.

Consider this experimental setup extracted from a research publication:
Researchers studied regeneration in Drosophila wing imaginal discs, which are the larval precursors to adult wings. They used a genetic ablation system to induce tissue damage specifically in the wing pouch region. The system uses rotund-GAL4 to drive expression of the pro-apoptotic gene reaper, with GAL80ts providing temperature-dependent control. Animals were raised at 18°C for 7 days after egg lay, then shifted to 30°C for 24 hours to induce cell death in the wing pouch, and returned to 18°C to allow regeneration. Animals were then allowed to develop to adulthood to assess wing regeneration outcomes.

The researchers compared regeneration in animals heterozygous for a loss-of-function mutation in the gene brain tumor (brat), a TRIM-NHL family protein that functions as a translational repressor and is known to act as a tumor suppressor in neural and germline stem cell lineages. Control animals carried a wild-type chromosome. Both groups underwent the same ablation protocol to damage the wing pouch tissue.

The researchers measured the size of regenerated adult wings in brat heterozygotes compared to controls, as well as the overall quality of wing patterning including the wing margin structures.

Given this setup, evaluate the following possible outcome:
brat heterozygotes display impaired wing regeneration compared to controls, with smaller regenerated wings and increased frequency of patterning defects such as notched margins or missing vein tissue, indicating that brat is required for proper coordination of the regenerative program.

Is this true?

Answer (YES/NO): NO